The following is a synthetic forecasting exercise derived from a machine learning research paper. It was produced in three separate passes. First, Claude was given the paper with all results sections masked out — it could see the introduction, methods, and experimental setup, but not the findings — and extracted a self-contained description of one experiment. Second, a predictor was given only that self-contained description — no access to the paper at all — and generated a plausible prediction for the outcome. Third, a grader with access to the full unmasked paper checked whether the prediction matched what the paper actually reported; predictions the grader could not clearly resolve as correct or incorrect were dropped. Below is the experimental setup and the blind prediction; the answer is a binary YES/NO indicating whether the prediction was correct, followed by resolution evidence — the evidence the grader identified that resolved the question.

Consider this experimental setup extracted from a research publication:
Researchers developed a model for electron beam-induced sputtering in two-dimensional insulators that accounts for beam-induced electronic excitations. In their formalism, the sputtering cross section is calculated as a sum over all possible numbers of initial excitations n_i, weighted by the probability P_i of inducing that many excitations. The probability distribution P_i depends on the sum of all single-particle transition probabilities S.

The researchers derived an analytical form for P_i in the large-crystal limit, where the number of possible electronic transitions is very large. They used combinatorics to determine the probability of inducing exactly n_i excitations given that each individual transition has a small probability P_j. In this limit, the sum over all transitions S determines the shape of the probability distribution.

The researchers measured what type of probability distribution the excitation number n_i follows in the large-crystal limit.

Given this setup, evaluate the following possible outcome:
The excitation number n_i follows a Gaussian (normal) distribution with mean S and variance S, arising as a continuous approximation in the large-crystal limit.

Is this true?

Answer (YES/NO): NO